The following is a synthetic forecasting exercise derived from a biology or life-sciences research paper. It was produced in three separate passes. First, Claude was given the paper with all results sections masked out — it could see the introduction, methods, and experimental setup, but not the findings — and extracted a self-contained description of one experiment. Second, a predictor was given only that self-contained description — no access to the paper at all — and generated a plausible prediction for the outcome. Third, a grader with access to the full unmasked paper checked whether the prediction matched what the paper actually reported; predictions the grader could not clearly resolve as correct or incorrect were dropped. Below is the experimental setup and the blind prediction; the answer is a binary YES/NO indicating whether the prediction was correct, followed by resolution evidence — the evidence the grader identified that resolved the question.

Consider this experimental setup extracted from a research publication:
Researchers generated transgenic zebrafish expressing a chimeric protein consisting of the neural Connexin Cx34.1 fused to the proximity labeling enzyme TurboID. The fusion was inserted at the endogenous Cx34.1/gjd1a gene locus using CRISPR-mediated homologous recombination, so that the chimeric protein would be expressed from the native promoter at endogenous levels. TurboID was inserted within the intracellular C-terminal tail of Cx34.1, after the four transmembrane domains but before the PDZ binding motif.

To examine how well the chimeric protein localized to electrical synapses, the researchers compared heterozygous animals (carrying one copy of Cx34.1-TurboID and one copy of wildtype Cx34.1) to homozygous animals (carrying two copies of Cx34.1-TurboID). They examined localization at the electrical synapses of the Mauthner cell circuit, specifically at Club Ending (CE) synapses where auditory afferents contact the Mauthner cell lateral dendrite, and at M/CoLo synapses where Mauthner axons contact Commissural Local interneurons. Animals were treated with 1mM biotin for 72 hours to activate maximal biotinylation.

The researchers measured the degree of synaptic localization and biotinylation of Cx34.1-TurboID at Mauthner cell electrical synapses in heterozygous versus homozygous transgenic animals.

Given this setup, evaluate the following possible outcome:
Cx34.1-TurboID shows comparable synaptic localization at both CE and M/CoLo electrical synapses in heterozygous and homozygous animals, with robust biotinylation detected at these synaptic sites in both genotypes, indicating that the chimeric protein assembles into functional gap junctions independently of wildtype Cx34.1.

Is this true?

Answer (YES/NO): NO